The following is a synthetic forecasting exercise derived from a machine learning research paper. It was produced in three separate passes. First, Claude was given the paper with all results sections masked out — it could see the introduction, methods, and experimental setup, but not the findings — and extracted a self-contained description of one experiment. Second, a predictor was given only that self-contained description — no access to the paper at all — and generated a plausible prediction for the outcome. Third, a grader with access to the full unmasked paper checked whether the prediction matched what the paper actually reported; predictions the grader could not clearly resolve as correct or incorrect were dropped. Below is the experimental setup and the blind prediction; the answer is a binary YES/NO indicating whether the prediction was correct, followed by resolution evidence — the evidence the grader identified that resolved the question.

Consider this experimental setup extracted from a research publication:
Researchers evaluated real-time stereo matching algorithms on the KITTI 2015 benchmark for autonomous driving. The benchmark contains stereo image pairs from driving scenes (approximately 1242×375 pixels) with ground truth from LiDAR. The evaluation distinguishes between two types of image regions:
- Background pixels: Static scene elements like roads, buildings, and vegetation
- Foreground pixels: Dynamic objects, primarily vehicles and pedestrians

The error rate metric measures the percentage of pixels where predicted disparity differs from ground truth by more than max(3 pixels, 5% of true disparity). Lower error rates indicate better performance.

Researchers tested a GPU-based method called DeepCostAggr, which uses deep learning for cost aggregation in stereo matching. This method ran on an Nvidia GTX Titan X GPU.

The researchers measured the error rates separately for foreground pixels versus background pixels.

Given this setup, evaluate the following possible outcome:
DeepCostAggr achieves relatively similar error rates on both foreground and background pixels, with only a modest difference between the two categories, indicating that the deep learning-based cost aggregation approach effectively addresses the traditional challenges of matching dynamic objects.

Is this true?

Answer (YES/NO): NO